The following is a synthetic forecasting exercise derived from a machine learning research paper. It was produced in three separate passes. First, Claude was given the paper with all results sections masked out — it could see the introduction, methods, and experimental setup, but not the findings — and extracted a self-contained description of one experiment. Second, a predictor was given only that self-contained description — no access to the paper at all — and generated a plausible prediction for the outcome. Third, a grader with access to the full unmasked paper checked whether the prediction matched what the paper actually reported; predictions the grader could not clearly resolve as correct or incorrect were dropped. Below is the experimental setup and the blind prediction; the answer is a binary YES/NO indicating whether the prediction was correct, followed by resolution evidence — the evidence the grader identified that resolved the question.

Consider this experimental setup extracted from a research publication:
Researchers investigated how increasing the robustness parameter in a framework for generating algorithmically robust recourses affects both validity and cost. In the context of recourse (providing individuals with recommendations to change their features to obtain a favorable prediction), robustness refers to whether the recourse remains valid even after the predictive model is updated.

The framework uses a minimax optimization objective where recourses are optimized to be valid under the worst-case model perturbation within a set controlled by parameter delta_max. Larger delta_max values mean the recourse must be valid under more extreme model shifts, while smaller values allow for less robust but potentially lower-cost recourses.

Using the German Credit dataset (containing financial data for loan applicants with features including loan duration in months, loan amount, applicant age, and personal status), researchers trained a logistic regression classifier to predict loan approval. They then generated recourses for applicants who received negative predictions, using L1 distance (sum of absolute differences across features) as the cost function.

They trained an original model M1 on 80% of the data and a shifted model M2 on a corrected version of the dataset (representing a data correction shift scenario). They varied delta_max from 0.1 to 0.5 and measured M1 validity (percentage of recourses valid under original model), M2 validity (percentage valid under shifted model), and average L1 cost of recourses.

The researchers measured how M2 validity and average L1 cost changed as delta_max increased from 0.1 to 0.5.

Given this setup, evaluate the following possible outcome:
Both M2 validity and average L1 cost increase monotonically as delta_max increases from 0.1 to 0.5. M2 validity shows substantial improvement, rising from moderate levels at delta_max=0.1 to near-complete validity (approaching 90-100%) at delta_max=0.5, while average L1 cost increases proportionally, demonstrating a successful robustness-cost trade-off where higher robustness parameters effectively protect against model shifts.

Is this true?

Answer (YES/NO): NO